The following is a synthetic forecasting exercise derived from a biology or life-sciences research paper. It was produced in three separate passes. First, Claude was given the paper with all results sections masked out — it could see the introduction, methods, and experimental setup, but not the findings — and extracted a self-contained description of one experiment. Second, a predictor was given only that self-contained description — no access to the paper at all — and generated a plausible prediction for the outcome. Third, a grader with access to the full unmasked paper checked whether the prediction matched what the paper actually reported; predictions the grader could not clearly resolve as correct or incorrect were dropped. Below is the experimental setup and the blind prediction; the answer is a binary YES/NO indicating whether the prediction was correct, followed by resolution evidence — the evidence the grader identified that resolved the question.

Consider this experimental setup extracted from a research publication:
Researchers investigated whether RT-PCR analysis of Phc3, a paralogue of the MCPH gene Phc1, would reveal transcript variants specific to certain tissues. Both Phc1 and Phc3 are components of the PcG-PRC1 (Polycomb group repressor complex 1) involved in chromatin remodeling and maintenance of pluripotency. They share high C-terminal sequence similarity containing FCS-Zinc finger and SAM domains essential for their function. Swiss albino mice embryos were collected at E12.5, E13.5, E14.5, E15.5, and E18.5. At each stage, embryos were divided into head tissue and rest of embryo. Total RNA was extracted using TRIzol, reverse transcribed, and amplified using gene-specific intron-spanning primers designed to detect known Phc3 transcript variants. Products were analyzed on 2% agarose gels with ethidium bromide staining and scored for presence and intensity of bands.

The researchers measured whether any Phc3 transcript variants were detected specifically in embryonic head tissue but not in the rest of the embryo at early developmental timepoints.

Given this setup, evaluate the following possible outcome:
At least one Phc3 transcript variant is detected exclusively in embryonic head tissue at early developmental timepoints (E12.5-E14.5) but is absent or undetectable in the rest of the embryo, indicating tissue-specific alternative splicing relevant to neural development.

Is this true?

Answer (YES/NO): YES